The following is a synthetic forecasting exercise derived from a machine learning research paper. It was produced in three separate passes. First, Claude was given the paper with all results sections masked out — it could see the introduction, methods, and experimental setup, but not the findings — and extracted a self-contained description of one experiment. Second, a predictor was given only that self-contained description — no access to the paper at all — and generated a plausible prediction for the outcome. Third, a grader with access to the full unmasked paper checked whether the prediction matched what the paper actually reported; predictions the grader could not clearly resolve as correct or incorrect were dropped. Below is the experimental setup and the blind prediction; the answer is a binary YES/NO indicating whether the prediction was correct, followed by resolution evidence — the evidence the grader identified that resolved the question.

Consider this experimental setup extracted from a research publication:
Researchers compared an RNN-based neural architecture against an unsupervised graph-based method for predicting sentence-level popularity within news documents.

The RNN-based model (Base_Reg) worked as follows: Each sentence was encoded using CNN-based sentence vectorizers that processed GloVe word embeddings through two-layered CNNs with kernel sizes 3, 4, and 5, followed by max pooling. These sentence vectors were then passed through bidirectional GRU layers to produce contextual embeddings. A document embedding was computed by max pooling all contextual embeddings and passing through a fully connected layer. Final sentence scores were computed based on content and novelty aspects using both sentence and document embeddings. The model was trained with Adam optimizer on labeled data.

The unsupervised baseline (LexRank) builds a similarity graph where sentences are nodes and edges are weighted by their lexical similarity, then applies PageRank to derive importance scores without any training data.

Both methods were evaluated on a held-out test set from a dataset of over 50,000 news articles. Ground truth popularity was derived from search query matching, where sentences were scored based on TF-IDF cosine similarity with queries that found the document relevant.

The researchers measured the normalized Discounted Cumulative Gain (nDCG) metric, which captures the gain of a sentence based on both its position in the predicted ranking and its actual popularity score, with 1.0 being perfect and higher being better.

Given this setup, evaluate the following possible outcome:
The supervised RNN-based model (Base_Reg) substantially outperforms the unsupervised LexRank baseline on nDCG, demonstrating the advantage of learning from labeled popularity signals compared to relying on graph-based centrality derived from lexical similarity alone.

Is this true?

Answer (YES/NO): NO